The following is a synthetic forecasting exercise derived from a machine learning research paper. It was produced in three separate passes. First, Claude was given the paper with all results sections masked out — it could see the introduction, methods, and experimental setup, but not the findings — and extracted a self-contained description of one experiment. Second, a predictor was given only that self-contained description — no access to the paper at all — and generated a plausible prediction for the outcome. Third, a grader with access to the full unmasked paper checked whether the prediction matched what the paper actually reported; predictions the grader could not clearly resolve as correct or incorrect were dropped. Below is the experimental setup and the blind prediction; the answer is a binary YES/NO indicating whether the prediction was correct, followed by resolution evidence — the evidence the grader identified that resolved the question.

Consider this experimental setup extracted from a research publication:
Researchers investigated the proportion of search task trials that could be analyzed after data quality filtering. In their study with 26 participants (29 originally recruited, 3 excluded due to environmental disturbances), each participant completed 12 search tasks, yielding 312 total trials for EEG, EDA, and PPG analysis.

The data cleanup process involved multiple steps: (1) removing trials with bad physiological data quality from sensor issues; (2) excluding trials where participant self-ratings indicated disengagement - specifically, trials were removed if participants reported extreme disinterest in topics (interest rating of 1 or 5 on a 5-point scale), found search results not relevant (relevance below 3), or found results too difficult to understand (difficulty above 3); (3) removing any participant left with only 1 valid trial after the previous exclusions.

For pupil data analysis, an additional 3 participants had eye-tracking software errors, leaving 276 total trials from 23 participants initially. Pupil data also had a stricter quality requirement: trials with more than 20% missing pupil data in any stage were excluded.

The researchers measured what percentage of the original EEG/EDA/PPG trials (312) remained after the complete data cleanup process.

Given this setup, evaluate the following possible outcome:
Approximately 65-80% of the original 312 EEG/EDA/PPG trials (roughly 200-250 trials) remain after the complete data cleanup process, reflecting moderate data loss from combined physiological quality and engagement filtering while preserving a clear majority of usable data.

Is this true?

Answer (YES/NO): NO